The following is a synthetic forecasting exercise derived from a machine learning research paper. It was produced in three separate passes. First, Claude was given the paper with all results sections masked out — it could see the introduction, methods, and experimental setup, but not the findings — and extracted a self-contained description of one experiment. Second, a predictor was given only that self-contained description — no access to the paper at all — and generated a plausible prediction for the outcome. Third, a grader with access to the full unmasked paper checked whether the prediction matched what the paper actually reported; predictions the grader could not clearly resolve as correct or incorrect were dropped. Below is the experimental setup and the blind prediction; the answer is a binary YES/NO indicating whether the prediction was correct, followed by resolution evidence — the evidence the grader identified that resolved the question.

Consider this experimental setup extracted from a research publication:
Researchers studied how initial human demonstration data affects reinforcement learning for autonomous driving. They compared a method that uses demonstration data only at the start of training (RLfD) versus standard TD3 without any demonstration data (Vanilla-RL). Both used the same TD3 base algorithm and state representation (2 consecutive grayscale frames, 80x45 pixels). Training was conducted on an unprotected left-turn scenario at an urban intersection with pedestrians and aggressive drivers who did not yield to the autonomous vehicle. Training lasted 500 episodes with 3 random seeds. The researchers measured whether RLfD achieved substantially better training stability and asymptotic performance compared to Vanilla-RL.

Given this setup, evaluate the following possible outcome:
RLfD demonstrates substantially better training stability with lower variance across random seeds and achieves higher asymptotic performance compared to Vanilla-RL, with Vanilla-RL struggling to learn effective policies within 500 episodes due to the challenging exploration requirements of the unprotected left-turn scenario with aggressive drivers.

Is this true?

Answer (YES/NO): NO